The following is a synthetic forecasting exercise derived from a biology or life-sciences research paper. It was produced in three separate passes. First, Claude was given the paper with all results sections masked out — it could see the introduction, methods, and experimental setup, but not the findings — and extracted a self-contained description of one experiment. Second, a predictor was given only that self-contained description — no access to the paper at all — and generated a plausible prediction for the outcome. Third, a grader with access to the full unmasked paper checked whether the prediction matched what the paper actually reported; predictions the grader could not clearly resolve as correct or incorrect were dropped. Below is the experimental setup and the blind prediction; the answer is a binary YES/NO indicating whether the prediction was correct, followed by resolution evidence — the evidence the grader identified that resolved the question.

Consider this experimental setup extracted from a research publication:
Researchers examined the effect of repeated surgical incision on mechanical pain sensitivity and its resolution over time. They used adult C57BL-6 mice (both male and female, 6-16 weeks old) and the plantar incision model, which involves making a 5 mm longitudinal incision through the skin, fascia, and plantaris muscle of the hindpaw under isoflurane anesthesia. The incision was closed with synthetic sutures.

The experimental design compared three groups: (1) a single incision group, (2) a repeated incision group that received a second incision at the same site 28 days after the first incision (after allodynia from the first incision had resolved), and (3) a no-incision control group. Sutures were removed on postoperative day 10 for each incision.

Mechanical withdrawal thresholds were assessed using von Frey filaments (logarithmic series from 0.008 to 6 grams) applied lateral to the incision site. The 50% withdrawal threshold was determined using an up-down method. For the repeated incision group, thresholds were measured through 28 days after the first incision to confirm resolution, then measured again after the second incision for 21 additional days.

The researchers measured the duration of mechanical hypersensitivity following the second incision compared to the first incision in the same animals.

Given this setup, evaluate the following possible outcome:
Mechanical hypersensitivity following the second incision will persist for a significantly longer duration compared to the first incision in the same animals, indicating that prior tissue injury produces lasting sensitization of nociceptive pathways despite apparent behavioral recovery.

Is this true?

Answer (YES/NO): YES